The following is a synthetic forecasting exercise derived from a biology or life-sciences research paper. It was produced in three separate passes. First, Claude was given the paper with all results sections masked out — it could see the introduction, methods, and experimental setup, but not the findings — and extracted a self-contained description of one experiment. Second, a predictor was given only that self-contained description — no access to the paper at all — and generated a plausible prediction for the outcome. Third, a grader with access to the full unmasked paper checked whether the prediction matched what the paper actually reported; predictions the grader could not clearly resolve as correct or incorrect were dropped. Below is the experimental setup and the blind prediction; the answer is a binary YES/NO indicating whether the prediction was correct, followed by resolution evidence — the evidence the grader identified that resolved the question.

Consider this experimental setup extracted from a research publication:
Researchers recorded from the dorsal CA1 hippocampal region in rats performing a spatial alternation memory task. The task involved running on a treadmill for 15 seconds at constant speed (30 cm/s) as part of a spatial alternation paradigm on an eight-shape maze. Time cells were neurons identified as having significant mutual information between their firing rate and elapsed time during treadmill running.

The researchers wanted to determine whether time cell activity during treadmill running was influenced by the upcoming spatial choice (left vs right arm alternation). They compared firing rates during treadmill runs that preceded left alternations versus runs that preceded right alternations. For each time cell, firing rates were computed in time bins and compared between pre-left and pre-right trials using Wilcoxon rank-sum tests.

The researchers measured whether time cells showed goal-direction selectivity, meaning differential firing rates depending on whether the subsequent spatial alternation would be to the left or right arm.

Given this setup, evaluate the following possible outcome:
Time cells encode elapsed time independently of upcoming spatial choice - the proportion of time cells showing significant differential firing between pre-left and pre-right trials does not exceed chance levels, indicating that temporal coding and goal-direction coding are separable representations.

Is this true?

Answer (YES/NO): YES